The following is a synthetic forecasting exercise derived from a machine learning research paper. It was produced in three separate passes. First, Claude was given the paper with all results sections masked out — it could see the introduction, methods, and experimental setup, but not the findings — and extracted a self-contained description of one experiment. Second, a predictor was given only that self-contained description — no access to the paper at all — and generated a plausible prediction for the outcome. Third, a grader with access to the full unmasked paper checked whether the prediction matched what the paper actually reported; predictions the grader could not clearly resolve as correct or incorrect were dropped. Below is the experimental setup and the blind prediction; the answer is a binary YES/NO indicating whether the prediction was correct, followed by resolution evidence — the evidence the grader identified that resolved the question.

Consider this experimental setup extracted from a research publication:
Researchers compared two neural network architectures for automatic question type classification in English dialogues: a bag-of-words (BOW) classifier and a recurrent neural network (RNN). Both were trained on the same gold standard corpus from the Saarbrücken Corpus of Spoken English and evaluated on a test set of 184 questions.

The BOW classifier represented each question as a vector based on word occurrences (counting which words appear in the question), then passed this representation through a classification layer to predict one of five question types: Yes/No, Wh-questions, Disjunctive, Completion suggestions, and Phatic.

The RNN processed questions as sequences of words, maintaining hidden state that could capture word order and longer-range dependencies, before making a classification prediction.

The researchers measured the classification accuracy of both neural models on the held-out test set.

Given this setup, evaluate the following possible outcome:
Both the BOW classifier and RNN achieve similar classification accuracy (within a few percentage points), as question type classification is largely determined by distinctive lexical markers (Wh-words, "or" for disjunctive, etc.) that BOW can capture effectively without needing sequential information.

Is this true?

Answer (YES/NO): NO